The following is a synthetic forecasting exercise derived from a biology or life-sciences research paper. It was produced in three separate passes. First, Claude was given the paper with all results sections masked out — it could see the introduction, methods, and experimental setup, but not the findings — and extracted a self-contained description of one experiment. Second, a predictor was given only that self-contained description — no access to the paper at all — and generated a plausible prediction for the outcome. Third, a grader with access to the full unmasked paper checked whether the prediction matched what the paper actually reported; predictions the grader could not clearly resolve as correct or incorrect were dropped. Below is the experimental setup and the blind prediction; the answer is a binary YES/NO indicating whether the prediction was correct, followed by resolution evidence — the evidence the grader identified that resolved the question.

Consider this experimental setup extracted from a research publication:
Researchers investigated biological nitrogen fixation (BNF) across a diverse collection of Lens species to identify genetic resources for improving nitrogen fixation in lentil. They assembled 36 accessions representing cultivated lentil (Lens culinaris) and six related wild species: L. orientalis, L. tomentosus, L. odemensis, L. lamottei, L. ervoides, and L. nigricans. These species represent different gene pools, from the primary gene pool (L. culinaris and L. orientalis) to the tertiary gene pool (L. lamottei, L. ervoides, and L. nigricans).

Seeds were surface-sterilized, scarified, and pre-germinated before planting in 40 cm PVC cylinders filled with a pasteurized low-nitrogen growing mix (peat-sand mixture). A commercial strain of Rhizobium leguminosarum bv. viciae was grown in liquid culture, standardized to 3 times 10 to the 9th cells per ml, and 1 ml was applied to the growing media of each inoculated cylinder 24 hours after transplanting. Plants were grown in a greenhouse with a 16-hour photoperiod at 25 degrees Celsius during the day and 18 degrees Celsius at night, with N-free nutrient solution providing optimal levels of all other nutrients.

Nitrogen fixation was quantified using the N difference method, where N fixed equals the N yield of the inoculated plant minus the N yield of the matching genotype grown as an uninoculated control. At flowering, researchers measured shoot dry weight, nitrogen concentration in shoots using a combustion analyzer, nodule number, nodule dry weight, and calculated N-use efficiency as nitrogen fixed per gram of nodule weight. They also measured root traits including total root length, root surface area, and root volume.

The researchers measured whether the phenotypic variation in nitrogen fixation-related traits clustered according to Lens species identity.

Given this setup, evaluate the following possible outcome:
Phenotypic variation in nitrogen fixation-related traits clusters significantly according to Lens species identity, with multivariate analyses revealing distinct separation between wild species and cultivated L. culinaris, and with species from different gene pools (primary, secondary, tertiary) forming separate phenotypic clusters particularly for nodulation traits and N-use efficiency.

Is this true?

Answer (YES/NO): NO